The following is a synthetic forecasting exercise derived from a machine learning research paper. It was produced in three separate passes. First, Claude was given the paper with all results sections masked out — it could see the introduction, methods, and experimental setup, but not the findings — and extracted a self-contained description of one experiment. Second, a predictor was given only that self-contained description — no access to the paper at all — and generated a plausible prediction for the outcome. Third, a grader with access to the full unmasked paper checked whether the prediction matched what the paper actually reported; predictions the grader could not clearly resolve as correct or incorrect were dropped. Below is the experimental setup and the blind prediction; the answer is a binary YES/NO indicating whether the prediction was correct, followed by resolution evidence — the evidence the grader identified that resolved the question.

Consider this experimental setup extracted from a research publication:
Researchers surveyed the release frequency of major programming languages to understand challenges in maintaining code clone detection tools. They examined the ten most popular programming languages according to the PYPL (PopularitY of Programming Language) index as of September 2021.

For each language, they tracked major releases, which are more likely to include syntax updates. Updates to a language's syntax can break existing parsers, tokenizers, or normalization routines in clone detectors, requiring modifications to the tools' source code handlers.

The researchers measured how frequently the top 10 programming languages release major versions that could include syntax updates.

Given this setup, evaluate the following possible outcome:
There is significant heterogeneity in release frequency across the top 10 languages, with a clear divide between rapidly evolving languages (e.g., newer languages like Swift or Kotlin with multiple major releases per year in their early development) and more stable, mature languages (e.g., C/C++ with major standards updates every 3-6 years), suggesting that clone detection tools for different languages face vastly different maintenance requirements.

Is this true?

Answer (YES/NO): NO